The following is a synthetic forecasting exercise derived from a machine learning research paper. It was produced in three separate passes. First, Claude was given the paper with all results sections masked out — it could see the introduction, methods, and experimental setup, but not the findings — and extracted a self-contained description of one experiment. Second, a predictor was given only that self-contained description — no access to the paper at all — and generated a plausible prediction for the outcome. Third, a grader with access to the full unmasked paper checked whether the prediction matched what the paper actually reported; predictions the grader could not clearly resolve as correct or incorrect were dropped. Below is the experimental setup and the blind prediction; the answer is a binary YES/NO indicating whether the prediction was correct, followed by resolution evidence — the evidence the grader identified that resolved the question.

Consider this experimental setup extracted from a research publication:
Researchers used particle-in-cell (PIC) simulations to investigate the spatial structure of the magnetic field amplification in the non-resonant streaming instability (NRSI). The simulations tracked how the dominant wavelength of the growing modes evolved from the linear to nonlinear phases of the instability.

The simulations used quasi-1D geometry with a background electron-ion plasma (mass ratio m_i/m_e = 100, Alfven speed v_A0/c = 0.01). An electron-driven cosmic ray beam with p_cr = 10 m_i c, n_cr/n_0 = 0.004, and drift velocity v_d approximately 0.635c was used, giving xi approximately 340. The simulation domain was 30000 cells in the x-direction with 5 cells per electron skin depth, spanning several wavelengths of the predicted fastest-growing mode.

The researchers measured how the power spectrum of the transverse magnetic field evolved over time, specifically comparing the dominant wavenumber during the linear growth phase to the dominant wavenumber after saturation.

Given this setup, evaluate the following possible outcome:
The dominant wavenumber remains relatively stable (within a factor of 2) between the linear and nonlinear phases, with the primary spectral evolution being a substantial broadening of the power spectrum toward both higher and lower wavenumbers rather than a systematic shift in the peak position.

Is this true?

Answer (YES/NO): NO